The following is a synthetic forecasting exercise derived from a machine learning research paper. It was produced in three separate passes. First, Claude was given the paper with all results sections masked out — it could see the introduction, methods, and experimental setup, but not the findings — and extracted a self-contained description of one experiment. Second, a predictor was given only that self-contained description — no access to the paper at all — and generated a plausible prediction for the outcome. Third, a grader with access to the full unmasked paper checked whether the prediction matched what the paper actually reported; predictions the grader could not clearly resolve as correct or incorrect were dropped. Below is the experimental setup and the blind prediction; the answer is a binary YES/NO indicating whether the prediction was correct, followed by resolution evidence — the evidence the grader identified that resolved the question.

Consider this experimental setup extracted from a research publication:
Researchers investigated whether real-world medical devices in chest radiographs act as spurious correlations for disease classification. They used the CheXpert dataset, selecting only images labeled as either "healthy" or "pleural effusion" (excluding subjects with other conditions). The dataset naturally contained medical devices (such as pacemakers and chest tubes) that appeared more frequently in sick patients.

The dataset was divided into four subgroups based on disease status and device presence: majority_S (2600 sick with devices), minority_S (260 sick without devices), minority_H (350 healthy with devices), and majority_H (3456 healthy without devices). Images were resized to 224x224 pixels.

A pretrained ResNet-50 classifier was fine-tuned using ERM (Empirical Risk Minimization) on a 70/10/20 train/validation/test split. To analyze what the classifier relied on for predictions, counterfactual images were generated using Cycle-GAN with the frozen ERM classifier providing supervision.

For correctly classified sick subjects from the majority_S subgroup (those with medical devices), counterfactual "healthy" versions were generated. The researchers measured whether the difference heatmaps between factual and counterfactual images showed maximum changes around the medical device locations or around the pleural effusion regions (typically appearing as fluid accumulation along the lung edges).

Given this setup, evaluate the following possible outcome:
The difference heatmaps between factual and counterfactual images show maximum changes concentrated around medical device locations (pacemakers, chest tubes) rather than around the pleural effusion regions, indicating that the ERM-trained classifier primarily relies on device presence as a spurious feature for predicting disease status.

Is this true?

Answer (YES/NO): YES